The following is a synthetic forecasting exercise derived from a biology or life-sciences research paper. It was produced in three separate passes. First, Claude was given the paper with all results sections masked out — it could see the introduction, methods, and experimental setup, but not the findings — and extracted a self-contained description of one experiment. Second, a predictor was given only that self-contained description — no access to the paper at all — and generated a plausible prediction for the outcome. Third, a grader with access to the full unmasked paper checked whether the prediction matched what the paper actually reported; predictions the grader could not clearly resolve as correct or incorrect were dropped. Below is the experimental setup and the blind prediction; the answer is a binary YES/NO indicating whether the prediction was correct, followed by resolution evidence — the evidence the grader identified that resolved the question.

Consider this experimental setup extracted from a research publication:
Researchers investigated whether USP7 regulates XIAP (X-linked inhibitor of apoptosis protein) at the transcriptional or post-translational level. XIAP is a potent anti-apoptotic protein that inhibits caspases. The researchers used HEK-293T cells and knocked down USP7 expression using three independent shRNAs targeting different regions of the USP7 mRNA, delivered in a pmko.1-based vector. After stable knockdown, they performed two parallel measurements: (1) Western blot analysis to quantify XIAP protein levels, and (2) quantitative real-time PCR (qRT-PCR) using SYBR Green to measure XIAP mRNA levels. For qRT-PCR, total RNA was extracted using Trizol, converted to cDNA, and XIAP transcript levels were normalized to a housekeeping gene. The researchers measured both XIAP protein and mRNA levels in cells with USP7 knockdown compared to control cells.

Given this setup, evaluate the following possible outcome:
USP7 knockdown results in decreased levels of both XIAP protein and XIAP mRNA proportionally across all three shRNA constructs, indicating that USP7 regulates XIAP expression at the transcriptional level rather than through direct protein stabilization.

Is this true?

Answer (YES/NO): NO